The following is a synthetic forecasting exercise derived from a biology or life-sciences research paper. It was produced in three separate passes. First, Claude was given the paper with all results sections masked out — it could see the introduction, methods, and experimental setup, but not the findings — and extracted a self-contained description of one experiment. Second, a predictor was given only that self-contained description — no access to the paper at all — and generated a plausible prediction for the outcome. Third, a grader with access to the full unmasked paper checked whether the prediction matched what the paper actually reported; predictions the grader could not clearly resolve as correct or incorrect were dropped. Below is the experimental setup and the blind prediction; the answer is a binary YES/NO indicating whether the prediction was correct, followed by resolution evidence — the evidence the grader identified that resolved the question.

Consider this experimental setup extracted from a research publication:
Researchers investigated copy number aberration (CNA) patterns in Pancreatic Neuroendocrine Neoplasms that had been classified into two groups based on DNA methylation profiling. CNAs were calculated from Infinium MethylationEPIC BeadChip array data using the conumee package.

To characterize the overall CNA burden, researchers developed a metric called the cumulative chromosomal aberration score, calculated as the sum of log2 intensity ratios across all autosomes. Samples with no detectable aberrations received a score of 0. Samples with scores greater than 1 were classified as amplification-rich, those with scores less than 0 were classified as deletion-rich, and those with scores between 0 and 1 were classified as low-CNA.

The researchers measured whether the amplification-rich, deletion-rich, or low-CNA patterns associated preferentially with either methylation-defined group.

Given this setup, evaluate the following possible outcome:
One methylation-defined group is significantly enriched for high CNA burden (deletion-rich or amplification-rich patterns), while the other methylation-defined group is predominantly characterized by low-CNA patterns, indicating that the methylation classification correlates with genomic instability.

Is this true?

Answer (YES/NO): NO